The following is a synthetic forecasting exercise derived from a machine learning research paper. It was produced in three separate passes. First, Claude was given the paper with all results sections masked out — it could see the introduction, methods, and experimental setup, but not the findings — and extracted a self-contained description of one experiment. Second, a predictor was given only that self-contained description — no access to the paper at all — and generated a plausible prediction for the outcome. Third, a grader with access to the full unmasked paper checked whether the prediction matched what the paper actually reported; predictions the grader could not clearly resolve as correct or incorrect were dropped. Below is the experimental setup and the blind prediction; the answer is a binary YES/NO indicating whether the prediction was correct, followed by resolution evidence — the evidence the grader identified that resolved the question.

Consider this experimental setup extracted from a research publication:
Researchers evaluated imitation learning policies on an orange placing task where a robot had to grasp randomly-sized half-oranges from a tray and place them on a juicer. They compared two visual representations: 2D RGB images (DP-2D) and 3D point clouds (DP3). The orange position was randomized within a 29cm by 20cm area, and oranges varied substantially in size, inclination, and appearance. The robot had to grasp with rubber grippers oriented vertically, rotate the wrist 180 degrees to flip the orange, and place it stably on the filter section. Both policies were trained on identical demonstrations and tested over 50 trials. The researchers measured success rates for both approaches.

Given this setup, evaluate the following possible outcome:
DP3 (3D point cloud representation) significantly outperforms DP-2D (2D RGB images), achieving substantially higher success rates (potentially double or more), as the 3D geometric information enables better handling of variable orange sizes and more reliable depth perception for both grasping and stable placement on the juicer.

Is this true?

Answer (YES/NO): NO